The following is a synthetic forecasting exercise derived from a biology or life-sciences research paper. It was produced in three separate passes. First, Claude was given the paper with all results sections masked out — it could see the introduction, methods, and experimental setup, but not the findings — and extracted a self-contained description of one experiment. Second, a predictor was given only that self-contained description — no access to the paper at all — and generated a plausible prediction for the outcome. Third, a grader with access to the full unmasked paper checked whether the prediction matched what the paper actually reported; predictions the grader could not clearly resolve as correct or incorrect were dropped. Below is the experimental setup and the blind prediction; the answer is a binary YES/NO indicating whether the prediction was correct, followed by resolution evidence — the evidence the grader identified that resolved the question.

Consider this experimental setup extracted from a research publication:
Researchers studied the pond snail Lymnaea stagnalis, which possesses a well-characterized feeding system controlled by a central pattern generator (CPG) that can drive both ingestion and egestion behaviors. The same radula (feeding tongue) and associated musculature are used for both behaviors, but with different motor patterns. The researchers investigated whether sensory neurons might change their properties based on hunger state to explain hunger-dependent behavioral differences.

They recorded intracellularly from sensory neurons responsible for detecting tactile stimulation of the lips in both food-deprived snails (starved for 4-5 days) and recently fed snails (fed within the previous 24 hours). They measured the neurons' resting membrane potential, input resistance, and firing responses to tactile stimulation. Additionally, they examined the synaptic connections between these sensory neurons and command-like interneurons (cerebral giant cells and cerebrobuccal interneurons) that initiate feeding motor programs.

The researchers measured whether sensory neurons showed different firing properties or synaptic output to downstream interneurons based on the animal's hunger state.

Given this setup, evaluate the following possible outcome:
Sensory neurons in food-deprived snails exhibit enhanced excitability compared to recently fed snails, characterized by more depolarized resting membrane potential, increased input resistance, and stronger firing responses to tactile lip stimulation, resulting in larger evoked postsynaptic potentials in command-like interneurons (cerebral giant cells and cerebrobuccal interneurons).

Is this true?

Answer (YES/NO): NO